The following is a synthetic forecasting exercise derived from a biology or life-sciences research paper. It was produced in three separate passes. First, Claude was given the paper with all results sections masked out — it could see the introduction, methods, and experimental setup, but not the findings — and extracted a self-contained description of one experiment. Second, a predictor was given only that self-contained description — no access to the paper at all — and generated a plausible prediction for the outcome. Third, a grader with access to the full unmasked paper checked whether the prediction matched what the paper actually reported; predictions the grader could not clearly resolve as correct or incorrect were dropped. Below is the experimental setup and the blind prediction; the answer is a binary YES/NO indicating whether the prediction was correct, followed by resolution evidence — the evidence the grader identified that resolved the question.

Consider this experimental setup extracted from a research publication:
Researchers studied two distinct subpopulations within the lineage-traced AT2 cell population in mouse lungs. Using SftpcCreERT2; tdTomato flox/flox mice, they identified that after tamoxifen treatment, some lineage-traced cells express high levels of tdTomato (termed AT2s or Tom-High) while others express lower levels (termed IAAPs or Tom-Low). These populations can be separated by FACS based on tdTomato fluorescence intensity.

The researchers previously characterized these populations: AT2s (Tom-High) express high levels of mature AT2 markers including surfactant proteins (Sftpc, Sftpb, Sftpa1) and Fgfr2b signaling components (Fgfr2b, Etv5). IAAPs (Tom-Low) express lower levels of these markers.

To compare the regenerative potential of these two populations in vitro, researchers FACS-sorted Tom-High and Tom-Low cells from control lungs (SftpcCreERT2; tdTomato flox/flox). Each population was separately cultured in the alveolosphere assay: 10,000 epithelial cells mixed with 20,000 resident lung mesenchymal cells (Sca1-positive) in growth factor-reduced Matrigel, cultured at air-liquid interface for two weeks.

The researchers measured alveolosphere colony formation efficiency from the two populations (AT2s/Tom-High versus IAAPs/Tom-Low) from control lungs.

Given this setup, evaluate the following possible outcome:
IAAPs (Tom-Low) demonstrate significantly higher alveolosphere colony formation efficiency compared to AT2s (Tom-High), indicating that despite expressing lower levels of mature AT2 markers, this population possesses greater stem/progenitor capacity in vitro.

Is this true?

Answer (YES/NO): NO